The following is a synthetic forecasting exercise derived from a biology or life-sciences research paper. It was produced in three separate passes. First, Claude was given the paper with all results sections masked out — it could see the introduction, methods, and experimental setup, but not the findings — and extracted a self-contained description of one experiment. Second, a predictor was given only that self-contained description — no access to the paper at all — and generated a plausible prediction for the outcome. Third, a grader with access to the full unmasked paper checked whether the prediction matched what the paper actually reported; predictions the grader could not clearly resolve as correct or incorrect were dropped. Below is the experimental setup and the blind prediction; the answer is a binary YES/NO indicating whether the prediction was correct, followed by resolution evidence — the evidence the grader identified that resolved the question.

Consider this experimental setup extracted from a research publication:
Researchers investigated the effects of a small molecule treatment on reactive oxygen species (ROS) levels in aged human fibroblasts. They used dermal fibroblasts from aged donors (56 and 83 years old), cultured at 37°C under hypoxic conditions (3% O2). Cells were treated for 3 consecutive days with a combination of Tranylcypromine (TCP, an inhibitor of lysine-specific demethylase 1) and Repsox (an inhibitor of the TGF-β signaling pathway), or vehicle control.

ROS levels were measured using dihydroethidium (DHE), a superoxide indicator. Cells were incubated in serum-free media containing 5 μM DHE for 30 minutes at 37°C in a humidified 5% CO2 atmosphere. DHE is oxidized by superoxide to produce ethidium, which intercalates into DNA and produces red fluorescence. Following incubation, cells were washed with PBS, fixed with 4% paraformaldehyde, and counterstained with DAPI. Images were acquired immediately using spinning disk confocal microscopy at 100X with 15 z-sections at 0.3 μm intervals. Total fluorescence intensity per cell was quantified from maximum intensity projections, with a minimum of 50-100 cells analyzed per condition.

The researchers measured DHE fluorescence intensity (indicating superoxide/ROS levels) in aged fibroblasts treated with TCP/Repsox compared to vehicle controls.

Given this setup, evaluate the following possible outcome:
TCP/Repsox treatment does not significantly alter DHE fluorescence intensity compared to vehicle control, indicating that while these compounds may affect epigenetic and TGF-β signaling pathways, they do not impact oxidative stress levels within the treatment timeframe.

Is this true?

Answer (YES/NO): NO